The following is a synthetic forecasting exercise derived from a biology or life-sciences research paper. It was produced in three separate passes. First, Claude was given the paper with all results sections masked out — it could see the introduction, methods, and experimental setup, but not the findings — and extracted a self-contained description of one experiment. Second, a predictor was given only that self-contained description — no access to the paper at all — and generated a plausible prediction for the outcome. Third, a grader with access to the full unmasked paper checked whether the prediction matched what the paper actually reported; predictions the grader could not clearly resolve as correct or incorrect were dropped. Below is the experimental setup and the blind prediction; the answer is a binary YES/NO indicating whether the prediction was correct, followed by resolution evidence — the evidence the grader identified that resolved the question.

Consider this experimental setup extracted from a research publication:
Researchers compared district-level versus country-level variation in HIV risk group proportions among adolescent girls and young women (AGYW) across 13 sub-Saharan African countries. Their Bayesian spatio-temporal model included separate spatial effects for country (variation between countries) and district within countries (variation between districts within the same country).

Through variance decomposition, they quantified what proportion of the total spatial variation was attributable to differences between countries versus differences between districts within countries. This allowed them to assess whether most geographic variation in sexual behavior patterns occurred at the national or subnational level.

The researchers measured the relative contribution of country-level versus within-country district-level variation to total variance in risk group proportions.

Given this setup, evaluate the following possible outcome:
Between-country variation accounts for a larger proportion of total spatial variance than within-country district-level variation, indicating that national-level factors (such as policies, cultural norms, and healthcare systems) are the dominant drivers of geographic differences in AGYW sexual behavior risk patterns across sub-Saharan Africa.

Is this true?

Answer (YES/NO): YES